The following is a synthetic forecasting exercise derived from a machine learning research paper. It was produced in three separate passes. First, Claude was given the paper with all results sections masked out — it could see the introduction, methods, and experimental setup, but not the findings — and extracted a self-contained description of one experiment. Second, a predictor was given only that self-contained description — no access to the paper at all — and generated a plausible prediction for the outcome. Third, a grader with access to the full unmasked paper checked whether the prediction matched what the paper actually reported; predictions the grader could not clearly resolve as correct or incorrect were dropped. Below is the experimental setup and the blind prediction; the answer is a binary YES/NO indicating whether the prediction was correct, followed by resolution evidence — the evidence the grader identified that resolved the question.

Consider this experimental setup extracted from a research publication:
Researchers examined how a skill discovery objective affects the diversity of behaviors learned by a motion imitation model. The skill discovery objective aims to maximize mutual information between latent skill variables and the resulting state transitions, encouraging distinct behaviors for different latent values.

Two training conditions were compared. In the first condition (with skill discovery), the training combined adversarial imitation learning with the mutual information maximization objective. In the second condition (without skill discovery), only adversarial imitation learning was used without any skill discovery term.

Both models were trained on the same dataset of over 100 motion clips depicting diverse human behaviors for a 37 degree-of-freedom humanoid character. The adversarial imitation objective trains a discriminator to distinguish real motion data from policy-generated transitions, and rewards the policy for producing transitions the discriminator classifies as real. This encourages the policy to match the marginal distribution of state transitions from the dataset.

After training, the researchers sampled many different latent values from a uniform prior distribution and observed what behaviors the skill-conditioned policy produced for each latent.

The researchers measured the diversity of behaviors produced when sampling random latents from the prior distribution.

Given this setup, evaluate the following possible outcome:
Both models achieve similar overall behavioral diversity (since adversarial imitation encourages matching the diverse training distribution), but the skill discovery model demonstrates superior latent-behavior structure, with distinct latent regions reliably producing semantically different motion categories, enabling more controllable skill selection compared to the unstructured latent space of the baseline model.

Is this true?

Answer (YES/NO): NO